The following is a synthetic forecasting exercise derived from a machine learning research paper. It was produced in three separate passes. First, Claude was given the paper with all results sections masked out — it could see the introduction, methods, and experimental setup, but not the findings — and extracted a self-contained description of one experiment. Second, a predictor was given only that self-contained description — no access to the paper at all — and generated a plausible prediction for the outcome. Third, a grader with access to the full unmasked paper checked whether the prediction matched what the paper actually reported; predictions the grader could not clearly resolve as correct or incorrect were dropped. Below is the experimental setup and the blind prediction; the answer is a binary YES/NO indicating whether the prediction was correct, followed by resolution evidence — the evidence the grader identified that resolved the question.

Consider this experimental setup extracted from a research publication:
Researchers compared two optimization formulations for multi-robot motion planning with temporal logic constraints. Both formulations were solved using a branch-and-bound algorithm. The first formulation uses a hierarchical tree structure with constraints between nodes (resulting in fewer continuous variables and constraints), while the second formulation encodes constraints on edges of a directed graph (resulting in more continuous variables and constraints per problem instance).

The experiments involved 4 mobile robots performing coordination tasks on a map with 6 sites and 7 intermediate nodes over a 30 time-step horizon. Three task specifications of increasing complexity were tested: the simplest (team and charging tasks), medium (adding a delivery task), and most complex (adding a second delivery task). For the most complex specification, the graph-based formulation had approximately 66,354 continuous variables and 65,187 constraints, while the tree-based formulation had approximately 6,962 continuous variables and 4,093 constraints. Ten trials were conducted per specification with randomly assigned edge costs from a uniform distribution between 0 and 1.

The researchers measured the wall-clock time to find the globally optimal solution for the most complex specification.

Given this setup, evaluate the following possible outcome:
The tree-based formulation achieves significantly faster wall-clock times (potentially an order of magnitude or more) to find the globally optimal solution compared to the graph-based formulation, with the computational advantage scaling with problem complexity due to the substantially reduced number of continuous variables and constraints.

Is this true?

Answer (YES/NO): NO